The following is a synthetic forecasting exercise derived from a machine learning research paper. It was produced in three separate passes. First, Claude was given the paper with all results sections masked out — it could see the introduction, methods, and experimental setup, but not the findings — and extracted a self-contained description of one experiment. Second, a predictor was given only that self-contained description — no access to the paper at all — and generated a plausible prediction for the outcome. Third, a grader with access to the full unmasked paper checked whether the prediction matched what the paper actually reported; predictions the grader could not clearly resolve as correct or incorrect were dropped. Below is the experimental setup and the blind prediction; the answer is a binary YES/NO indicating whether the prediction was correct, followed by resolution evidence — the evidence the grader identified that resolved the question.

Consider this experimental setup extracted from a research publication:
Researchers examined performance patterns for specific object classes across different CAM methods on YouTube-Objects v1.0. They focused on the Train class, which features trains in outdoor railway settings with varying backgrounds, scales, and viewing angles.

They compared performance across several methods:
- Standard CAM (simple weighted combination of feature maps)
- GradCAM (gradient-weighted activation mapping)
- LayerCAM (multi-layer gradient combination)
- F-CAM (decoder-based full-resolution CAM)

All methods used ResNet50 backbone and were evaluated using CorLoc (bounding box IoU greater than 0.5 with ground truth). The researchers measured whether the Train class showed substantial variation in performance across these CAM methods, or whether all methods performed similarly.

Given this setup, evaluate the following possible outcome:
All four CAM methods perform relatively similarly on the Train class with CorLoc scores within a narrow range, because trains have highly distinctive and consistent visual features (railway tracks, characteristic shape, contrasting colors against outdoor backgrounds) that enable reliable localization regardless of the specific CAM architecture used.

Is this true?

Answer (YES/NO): YES